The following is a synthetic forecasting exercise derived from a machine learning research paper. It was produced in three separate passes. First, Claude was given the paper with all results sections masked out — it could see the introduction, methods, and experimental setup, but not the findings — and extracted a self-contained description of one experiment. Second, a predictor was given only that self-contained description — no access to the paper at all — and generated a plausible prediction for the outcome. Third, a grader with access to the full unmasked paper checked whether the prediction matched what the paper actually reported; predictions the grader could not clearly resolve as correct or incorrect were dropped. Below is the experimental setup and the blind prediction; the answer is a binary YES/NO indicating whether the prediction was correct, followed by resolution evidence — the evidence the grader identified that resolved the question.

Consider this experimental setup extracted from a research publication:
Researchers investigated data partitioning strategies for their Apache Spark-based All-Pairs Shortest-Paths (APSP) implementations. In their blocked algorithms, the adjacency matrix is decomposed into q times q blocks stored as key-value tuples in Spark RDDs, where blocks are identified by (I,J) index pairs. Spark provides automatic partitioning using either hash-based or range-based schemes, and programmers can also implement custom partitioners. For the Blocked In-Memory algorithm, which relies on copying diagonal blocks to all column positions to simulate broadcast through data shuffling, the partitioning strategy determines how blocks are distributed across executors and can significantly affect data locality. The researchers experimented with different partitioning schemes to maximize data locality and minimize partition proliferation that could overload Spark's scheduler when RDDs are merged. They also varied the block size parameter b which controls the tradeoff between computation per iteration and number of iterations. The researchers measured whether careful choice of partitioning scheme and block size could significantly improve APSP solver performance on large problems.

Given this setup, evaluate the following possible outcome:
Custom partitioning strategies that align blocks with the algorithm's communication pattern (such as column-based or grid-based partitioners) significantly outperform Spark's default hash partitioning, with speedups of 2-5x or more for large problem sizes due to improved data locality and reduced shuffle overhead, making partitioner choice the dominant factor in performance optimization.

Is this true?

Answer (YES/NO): NO